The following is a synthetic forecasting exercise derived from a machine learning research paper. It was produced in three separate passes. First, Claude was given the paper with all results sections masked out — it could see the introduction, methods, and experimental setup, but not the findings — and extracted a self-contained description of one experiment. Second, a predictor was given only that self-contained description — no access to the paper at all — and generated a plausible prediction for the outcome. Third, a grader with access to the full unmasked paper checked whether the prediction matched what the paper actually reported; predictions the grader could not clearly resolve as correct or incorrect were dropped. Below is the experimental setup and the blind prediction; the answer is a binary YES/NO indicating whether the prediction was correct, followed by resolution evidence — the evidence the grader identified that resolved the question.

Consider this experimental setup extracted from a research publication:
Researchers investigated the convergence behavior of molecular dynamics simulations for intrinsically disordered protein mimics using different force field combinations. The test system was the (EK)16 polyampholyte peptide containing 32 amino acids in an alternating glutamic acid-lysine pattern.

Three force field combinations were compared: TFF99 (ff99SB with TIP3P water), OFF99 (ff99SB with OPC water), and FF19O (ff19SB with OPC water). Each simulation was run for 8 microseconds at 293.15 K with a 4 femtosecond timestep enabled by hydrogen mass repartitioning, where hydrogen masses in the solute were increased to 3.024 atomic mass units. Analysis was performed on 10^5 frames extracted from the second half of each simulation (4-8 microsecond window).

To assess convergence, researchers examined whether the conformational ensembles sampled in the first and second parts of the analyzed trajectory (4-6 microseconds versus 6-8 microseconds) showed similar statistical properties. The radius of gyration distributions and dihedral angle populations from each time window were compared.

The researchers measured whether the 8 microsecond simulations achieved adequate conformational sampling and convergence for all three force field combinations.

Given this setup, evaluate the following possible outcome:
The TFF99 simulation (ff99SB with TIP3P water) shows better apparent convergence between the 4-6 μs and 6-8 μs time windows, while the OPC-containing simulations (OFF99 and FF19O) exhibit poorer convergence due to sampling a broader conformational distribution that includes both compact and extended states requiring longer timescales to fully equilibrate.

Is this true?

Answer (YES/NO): NO